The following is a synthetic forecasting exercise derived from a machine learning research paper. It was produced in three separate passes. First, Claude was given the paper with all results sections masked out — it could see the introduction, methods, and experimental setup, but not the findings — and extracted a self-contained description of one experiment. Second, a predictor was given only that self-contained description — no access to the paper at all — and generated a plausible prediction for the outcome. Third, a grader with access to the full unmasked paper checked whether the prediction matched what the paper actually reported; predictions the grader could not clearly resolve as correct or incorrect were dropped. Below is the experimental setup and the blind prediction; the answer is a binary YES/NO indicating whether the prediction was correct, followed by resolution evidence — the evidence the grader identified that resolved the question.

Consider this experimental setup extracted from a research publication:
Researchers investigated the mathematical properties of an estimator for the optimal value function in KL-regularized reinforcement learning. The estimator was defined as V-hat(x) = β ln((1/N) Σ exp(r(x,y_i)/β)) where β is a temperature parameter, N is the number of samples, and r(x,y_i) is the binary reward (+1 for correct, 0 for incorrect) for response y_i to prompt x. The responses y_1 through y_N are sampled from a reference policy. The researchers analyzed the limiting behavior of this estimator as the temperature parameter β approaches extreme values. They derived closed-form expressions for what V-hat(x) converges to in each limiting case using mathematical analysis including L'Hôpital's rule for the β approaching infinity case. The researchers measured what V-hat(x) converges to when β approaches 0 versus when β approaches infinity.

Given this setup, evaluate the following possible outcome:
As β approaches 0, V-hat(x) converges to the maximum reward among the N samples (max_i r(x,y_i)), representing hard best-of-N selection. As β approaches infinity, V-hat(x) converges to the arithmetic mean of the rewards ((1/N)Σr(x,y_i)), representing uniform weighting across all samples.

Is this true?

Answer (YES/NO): YES